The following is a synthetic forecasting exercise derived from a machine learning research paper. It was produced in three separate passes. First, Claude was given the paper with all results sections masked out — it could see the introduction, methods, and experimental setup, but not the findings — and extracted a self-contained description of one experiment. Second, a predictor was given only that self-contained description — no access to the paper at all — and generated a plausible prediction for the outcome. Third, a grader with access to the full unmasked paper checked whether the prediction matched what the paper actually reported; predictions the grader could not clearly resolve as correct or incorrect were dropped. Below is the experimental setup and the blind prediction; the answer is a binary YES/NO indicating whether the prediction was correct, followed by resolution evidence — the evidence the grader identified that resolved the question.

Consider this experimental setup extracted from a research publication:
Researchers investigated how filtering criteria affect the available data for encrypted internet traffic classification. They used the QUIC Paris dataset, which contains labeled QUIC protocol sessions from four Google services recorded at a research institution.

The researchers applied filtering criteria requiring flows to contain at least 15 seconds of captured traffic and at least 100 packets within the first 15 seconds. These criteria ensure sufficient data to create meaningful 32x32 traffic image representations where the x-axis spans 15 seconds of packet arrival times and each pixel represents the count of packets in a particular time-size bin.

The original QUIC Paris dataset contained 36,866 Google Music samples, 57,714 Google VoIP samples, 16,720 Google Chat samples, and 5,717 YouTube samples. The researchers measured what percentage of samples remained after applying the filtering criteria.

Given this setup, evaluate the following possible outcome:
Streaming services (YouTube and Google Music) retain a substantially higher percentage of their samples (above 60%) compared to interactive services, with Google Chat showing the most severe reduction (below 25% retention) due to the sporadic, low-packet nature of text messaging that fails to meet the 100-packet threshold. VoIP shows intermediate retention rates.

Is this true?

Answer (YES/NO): NO